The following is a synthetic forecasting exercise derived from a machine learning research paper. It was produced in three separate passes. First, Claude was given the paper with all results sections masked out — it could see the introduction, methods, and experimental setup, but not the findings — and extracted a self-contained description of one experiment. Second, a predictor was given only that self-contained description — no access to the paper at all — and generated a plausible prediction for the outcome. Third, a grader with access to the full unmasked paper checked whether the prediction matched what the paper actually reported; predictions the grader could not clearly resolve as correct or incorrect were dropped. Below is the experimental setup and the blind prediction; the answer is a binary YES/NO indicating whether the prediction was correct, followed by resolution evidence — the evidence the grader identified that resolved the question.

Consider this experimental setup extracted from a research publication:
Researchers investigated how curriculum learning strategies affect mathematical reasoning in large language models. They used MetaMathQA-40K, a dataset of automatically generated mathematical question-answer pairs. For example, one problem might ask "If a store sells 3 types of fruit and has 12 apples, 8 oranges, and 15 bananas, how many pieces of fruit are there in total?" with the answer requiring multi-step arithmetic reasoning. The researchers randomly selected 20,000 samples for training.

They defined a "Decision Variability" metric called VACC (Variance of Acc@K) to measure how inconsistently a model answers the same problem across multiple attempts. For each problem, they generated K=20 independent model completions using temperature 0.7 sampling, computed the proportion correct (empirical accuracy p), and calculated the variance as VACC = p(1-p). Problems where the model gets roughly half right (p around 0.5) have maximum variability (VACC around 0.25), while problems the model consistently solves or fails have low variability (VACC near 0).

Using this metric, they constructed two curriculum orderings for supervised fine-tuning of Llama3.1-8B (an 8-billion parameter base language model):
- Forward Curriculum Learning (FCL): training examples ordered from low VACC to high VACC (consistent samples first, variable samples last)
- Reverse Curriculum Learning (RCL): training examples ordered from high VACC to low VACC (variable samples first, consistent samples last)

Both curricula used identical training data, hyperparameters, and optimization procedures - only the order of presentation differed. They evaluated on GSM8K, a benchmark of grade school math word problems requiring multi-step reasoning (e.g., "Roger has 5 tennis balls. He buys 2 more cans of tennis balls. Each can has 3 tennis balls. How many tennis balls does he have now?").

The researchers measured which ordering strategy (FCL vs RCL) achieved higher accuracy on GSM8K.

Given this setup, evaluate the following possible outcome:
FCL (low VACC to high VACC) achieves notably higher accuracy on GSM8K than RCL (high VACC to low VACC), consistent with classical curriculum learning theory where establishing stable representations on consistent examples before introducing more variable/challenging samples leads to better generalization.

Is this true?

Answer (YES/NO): YES